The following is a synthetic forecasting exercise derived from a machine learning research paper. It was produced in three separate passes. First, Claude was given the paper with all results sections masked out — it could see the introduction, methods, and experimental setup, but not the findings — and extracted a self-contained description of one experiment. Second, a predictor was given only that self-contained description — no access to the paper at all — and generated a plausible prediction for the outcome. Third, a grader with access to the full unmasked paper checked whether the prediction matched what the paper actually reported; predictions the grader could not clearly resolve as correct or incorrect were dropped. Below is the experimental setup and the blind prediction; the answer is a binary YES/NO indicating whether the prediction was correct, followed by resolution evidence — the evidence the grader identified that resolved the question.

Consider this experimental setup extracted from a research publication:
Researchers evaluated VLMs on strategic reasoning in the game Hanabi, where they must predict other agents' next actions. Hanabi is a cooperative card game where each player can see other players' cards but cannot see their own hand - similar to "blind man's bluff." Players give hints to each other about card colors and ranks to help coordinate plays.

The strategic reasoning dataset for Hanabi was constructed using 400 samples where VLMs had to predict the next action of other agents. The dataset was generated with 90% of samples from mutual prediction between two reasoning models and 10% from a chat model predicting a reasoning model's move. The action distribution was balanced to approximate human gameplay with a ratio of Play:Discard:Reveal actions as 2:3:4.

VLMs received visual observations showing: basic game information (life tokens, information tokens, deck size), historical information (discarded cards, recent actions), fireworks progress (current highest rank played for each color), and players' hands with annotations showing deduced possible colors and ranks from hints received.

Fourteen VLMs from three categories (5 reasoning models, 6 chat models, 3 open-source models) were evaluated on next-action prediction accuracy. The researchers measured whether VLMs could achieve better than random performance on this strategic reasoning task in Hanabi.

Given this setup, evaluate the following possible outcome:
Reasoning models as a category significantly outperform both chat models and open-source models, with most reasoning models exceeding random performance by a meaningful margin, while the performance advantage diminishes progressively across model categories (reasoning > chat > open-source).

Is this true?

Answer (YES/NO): NO